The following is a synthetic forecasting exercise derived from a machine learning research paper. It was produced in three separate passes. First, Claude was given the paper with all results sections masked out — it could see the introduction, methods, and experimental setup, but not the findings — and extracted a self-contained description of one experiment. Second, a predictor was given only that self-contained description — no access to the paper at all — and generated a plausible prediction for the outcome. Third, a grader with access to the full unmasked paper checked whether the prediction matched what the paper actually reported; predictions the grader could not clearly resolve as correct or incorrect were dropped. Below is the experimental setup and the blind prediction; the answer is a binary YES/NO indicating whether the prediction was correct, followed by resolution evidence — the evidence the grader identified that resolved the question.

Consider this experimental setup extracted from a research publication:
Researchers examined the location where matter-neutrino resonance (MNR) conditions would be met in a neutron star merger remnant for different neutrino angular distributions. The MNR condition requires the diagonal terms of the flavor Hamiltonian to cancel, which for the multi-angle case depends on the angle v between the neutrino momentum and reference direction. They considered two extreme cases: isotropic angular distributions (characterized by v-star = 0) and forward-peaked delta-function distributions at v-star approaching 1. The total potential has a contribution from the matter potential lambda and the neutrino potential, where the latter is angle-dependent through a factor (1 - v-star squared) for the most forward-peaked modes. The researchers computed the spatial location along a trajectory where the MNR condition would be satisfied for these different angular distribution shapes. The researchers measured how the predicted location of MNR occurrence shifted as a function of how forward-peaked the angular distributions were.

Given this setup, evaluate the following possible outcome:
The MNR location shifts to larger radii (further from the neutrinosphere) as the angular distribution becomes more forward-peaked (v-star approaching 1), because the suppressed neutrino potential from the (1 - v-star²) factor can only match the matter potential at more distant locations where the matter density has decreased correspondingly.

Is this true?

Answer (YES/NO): NO